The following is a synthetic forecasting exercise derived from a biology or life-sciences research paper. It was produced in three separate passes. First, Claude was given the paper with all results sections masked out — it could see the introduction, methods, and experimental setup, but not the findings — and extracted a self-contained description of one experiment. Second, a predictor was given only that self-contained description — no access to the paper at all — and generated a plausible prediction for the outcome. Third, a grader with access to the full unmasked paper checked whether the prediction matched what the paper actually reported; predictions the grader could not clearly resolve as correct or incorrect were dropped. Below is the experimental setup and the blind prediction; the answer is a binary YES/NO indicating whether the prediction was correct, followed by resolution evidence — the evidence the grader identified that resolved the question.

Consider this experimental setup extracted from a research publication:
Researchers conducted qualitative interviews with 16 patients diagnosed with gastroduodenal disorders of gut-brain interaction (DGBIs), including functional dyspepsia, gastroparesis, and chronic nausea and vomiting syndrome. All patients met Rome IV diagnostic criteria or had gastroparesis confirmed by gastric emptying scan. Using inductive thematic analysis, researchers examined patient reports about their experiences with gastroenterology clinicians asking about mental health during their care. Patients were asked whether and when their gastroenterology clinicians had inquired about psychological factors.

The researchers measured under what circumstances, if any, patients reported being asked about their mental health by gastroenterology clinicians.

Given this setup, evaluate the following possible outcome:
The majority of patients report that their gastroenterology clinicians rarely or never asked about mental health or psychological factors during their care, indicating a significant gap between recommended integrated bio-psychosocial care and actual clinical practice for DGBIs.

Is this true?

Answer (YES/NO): NO